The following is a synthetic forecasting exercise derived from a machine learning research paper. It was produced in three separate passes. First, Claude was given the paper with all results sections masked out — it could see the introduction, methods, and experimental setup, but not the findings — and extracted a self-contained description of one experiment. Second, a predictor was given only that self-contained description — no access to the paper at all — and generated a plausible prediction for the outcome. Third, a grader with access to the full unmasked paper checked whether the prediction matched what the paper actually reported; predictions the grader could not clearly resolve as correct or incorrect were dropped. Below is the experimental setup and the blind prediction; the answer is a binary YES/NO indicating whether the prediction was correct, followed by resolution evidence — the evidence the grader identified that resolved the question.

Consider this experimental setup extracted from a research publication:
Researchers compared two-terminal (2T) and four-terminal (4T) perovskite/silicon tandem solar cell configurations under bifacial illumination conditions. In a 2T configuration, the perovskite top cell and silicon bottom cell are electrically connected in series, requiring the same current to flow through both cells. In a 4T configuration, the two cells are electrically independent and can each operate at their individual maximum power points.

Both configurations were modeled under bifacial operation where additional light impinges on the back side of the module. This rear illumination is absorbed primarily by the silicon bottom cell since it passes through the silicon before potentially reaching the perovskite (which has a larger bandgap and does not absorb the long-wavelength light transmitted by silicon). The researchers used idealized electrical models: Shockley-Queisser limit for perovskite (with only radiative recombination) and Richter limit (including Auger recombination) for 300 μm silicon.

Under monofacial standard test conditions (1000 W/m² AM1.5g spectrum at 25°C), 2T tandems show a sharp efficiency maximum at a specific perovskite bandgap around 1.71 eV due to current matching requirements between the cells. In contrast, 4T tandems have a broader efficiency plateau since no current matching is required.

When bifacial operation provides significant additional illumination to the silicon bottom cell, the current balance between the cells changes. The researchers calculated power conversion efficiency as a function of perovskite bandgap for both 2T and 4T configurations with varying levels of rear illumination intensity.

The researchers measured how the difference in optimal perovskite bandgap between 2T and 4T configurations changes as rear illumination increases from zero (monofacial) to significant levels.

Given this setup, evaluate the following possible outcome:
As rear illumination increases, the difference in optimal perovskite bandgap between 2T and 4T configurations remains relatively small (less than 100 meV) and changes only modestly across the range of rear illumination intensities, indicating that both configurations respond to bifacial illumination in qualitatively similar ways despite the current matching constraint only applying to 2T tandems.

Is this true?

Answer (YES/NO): NO